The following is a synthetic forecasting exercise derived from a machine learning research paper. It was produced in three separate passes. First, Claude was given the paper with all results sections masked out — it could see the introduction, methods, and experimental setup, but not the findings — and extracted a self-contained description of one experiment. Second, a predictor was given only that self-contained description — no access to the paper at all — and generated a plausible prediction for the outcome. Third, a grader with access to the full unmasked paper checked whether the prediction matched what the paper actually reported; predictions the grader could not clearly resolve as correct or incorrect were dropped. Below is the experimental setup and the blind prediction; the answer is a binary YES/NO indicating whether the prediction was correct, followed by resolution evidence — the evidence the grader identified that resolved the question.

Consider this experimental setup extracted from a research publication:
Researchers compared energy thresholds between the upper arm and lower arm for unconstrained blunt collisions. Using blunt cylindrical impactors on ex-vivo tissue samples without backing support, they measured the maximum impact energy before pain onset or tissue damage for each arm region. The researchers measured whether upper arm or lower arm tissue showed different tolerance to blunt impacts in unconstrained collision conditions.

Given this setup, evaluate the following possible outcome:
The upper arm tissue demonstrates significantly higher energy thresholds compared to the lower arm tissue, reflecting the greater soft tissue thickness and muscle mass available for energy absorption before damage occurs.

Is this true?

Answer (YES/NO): YES